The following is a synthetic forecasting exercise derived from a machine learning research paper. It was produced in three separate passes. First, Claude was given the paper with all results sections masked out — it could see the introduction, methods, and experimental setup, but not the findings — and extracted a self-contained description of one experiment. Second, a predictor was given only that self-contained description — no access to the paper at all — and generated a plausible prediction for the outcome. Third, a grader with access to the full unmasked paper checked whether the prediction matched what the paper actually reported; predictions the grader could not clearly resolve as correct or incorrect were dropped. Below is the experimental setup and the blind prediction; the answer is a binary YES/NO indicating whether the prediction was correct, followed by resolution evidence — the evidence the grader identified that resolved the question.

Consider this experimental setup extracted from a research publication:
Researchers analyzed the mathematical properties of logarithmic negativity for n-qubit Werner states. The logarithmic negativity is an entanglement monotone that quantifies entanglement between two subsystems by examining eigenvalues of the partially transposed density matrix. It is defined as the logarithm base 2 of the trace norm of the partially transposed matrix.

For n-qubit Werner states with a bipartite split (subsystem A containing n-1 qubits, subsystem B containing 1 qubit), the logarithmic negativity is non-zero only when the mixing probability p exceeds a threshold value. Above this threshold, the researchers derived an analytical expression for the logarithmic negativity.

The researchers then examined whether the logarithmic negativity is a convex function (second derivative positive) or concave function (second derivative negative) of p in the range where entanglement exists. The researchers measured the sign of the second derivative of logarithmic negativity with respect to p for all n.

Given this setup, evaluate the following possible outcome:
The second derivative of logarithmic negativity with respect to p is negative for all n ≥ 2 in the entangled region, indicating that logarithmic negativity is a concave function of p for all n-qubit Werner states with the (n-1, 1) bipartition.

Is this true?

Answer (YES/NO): YES